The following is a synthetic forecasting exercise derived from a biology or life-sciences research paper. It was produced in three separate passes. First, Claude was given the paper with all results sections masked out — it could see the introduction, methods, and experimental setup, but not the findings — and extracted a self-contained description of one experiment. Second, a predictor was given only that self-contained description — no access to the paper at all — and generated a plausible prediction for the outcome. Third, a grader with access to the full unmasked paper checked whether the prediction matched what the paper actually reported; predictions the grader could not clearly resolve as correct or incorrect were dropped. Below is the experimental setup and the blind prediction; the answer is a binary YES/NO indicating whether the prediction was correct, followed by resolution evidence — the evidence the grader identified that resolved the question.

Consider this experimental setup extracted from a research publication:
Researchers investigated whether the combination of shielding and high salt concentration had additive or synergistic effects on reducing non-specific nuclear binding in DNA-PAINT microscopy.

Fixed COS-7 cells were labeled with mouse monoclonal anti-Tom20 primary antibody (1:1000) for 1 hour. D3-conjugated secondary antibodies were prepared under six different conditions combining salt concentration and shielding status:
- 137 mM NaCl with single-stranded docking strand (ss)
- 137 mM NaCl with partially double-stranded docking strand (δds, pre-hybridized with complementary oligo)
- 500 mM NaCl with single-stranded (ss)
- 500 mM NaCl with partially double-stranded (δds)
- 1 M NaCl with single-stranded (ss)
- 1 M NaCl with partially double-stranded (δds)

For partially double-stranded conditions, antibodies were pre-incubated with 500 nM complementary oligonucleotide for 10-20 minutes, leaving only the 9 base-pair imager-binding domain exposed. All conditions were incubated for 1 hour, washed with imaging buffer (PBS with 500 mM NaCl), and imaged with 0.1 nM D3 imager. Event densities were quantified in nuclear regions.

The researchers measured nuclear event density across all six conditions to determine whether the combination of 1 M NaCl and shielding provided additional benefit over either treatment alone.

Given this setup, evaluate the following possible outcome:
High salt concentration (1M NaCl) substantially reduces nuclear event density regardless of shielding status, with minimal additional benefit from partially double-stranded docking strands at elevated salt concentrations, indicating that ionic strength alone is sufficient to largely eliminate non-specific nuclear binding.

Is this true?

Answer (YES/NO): YES